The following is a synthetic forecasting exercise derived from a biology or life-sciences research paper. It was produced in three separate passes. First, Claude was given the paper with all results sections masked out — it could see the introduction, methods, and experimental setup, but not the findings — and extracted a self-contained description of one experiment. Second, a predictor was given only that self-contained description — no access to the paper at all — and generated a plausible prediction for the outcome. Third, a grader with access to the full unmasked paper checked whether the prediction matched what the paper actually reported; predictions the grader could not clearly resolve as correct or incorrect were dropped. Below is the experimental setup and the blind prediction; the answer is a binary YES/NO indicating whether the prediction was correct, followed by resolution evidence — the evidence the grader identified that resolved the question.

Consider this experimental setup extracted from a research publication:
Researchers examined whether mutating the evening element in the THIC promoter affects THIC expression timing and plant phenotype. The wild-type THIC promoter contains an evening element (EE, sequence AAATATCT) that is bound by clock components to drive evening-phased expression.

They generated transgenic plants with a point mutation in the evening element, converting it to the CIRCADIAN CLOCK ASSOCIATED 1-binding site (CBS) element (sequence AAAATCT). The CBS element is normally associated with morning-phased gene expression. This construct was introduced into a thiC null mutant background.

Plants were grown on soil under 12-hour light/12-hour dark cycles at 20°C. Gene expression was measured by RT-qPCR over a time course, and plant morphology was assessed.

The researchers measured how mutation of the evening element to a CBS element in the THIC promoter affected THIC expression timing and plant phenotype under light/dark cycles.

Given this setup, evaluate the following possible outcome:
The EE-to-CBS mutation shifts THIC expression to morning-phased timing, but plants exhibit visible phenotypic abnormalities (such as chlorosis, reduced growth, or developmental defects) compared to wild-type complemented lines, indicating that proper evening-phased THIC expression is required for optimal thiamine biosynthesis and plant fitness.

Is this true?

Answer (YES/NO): YES